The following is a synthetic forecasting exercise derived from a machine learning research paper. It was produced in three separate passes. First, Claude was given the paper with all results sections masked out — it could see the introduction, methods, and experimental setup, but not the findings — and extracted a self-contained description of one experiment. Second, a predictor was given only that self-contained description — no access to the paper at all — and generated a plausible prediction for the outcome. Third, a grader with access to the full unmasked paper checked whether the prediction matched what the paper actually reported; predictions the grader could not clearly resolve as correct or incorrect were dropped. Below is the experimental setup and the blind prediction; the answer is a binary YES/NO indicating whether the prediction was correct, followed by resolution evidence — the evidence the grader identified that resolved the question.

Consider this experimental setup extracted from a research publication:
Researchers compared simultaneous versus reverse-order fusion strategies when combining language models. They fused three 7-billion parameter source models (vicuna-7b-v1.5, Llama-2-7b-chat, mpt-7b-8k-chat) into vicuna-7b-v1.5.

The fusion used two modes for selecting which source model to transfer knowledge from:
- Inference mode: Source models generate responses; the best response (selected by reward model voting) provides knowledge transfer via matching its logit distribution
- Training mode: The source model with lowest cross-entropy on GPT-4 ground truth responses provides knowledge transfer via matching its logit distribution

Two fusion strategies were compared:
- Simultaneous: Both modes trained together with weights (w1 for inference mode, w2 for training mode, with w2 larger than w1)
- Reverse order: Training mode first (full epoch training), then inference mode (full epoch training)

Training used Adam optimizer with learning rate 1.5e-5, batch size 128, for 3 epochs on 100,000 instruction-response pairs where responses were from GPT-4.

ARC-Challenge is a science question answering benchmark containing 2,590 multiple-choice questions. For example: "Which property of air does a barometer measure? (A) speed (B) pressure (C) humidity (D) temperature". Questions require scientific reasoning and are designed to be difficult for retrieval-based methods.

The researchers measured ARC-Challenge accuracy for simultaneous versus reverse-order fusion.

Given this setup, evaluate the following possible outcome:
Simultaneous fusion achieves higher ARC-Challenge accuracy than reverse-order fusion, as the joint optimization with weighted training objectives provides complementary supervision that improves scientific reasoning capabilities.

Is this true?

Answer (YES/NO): YES